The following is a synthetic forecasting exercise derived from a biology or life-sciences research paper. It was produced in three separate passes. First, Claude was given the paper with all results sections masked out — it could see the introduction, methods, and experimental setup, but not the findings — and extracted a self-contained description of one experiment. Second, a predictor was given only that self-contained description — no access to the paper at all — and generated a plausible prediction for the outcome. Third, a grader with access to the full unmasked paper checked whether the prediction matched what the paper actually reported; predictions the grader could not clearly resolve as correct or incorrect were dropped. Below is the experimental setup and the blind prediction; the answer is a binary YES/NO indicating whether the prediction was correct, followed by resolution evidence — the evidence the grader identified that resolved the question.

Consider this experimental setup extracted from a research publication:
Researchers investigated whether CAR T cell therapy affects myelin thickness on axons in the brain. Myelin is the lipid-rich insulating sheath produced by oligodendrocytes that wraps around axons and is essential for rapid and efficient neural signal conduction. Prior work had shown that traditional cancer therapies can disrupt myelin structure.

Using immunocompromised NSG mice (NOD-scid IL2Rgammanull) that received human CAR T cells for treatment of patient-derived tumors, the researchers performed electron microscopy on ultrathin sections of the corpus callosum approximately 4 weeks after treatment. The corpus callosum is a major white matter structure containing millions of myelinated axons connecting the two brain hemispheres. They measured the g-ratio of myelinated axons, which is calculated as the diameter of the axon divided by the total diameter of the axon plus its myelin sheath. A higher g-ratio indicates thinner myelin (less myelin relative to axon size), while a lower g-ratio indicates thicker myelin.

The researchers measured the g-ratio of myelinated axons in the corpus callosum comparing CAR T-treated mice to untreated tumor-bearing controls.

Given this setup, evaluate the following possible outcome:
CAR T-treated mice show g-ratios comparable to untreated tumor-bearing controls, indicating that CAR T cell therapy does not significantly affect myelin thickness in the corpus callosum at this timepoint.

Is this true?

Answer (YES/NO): YES